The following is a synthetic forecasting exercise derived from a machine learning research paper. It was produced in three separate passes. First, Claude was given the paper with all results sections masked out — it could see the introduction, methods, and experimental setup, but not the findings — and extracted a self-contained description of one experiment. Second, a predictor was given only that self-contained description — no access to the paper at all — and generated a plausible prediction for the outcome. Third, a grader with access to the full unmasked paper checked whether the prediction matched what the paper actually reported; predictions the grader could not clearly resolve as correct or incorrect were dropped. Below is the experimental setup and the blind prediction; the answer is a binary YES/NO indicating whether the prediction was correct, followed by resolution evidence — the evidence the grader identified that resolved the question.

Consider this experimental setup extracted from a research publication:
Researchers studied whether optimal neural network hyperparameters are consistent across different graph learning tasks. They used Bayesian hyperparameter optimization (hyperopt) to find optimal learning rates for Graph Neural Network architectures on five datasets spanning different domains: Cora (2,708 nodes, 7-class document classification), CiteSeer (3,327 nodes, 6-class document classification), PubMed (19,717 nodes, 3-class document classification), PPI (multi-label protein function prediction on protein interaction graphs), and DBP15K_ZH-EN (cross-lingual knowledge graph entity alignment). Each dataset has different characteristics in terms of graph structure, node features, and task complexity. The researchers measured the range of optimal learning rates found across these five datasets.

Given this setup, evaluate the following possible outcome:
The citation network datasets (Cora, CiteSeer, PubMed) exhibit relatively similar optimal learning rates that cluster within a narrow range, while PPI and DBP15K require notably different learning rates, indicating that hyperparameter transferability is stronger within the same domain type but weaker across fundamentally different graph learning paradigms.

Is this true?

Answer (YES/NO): NO